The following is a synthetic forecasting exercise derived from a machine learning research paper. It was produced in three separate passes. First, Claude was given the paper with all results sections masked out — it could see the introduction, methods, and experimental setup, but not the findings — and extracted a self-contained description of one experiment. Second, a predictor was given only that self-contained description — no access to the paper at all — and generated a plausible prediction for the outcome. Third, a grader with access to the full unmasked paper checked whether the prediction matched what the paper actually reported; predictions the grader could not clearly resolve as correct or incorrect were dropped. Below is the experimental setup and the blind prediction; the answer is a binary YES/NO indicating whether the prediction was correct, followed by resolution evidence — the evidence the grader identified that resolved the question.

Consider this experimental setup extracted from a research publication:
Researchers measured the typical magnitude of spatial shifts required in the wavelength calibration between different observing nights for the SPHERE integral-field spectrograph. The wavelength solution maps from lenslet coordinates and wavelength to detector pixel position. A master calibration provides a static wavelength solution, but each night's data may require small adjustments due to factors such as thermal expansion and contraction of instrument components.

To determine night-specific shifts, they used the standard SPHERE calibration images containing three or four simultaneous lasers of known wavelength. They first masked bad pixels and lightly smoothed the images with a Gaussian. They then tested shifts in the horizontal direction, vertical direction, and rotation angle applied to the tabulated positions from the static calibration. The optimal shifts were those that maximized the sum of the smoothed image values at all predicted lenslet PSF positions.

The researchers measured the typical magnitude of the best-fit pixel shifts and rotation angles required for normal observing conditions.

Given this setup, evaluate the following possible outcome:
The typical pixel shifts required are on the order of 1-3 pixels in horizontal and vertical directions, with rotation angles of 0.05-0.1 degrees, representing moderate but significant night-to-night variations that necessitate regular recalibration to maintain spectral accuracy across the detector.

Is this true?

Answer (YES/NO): NO